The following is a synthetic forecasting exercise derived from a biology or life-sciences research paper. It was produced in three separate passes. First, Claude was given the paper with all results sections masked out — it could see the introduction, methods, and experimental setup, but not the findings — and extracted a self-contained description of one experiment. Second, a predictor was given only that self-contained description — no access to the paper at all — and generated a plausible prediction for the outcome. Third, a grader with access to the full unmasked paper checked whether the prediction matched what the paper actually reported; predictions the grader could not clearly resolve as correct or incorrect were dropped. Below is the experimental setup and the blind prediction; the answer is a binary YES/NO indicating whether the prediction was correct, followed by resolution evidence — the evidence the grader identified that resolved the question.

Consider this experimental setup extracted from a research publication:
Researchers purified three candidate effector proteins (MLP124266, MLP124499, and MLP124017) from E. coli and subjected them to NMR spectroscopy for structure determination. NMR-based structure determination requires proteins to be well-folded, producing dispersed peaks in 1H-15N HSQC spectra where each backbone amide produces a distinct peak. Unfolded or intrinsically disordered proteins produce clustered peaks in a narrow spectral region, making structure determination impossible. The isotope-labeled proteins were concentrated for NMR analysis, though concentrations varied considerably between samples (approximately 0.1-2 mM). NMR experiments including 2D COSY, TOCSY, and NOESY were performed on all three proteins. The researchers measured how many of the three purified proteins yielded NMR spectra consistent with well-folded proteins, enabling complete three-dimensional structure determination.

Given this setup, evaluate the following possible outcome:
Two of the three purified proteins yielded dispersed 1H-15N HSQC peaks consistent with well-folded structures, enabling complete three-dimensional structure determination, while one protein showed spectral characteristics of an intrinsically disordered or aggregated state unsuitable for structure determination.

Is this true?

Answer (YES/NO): YES